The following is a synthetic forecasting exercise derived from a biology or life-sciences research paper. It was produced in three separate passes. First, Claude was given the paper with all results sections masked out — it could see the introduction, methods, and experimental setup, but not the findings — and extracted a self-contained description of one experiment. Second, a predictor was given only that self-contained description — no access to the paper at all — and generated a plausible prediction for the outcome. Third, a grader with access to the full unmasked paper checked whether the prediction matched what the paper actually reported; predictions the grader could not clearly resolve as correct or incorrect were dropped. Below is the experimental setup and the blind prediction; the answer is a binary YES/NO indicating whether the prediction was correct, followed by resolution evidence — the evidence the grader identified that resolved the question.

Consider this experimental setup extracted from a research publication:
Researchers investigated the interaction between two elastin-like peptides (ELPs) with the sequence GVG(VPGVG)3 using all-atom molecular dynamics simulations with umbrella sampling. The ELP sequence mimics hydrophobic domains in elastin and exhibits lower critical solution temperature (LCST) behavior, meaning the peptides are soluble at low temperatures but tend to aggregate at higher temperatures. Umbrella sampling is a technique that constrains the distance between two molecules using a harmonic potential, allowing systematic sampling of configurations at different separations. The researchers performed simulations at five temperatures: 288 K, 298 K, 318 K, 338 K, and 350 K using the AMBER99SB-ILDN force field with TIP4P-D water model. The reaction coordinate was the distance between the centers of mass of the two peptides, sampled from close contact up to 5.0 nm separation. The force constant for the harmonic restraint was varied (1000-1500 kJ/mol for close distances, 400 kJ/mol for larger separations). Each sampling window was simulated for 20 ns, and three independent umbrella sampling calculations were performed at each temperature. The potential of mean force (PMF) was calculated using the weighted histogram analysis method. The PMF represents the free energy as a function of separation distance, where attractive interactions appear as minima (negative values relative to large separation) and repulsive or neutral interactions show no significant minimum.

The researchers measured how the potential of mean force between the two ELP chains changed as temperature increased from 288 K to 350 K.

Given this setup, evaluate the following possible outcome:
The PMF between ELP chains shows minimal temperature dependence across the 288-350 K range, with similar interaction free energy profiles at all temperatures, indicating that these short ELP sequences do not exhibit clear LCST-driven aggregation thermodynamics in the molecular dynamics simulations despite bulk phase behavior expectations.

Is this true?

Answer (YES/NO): NO